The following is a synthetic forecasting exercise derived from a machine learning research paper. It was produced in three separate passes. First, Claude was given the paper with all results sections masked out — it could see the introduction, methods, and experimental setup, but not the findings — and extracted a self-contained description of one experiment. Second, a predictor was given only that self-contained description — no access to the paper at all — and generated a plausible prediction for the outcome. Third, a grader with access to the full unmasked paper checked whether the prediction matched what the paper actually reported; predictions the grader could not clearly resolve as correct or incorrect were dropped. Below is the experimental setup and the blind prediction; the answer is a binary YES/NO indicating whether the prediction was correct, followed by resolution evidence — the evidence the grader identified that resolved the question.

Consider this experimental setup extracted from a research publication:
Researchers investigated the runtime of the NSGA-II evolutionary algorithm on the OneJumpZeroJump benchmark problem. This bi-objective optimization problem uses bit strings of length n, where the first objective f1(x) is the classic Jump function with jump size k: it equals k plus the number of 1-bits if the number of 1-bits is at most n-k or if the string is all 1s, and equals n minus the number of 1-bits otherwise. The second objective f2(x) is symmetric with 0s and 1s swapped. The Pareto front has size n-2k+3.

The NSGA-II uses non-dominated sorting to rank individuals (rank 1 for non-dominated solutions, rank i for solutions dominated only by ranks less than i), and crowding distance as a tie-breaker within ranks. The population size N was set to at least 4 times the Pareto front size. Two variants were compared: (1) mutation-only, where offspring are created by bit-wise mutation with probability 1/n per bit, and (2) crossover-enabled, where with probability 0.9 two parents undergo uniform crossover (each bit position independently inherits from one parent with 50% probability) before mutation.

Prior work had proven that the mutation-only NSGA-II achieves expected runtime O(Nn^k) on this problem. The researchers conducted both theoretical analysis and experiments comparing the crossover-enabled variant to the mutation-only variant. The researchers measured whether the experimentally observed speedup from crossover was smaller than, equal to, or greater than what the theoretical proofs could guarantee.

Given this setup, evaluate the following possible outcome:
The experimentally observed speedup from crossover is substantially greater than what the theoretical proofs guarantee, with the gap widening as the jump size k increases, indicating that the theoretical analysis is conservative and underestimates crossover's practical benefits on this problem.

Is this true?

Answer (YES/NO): YES